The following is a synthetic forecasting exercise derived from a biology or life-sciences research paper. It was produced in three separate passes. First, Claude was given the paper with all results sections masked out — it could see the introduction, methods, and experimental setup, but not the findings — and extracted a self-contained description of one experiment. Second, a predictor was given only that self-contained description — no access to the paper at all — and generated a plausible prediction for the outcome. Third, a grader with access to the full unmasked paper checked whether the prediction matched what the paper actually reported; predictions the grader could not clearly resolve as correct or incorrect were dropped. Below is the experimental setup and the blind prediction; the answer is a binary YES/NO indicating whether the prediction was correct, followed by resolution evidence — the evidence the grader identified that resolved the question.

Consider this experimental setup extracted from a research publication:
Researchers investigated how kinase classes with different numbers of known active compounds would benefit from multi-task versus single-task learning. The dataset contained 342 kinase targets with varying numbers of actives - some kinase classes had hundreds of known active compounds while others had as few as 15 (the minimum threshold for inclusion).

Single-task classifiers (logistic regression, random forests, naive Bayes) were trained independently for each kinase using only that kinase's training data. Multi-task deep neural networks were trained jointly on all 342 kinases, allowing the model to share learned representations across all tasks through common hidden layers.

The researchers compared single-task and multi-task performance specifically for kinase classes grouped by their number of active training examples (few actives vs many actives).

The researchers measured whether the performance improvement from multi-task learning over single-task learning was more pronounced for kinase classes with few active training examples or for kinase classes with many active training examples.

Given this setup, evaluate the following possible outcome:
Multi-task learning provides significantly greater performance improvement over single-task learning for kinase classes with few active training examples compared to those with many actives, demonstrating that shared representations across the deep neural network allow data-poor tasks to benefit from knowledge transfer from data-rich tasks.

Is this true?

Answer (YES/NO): YES